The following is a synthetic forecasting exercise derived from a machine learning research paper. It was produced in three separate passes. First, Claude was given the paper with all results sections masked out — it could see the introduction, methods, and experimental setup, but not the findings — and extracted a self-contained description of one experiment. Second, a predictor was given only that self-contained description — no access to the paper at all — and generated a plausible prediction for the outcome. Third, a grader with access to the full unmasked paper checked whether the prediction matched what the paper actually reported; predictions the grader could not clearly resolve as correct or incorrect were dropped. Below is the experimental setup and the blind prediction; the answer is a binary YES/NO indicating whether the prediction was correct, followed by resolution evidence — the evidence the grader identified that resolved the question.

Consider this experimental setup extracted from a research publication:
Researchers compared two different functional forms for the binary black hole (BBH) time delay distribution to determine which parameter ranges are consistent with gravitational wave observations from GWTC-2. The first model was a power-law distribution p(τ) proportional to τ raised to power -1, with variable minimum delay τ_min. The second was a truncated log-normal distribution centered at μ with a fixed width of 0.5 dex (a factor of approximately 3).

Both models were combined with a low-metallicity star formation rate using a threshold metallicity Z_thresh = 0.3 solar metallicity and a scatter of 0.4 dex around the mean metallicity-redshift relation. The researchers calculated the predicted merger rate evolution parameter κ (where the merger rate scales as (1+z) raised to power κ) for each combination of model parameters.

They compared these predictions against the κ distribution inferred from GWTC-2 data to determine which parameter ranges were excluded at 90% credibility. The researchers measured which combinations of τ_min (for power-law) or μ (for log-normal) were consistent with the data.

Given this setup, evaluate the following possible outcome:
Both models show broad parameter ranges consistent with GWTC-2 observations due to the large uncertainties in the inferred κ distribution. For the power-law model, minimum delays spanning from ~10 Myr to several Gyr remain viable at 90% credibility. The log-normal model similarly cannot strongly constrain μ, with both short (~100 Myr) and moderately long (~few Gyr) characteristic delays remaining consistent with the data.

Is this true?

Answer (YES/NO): NO